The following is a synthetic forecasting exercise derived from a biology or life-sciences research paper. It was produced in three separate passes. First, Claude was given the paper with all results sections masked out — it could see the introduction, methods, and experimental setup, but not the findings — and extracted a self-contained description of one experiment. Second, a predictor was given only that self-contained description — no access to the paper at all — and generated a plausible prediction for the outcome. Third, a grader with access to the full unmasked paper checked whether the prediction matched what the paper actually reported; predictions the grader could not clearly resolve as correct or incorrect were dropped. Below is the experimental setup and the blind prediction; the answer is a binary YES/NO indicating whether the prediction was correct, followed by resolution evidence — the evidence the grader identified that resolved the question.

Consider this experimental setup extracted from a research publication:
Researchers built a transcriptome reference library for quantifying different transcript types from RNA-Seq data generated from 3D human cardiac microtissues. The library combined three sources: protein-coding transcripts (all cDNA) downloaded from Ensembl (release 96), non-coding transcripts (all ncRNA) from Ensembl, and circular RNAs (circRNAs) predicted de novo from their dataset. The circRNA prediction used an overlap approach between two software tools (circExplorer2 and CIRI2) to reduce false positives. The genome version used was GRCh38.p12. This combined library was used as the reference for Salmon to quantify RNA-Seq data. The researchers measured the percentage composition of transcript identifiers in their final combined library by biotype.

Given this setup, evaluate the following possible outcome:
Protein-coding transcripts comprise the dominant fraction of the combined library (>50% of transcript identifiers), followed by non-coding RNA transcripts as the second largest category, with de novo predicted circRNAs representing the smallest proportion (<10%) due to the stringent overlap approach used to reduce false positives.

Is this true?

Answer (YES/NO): NO